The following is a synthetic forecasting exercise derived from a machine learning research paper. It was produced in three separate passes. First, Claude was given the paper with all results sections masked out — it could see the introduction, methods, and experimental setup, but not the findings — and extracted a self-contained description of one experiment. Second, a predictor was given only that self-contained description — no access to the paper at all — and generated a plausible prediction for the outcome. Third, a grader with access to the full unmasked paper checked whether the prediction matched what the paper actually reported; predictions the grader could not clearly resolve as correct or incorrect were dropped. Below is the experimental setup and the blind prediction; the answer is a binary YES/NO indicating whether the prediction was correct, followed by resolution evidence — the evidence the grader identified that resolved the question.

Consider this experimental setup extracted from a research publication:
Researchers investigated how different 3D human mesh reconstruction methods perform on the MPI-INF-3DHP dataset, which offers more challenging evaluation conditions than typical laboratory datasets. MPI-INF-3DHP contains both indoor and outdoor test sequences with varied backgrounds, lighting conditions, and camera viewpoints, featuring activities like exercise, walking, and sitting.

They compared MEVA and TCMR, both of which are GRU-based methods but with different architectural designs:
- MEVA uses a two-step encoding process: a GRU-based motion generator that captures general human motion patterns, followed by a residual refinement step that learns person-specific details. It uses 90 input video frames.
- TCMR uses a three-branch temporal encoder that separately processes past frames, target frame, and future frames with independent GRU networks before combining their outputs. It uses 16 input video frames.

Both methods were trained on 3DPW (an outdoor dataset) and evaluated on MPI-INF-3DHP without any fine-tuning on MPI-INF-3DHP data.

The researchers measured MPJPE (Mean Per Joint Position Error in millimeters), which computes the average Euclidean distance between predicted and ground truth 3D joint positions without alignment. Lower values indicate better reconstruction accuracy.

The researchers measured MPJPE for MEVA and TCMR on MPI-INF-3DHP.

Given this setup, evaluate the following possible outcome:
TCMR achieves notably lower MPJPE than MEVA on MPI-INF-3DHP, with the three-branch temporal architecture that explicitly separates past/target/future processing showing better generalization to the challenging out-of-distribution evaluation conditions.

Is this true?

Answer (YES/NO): NO